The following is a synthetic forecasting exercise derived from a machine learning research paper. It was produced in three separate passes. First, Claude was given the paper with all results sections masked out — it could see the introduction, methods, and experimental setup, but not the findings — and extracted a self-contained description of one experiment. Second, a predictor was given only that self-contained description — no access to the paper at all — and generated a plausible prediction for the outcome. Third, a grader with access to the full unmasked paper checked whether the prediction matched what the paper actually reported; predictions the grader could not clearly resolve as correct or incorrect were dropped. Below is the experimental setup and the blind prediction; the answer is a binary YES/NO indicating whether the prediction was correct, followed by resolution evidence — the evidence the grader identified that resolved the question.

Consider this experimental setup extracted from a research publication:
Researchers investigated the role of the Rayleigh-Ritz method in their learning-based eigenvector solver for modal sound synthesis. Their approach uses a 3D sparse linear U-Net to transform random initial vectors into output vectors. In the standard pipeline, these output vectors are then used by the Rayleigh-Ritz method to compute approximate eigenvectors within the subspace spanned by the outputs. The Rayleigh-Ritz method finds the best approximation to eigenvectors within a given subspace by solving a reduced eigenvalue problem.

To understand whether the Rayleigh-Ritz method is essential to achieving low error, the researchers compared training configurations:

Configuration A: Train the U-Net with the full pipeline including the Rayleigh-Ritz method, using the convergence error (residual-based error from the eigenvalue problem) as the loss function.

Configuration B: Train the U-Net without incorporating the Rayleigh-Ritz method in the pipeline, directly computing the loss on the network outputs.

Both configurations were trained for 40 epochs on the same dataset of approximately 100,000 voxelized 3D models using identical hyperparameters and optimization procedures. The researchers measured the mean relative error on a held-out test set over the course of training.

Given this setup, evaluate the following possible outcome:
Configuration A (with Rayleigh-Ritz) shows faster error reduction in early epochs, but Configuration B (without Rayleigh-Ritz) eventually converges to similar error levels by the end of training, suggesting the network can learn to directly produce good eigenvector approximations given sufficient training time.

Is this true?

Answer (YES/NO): NO